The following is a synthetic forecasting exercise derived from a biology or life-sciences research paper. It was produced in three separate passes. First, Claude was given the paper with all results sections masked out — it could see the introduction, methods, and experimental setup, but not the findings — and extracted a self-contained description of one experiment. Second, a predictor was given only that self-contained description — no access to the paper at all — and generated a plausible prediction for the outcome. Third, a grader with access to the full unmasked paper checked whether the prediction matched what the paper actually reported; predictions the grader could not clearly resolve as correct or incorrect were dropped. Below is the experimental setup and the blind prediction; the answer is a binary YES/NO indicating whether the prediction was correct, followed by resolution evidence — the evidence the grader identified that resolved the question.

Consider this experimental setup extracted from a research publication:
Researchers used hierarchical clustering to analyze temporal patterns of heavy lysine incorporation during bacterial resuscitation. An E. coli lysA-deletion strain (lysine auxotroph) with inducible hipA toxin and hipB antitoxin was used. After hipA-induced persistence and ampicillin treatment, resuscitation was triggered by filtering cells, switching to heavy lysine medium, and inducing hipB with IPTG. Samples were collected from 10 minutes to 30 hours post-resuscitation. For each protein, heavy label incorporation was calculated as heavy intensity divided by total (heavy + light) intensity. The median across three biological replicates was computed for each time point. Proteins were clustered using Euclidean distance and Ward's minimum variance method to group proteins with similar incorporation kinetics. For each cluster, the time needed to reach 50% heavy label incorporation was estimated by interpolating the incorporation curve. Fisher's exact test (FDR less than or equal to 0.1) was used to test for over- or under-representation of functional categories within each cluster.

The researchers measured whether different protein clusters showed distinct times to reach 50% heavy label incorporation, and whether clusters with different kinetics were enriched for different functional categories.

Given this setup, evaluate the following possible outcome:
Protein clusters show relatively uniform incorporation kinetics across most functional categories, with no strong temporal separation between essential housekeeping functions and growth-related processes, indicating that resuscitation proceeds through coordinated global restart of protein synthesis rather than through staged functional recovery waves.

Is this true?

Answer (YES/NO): NO